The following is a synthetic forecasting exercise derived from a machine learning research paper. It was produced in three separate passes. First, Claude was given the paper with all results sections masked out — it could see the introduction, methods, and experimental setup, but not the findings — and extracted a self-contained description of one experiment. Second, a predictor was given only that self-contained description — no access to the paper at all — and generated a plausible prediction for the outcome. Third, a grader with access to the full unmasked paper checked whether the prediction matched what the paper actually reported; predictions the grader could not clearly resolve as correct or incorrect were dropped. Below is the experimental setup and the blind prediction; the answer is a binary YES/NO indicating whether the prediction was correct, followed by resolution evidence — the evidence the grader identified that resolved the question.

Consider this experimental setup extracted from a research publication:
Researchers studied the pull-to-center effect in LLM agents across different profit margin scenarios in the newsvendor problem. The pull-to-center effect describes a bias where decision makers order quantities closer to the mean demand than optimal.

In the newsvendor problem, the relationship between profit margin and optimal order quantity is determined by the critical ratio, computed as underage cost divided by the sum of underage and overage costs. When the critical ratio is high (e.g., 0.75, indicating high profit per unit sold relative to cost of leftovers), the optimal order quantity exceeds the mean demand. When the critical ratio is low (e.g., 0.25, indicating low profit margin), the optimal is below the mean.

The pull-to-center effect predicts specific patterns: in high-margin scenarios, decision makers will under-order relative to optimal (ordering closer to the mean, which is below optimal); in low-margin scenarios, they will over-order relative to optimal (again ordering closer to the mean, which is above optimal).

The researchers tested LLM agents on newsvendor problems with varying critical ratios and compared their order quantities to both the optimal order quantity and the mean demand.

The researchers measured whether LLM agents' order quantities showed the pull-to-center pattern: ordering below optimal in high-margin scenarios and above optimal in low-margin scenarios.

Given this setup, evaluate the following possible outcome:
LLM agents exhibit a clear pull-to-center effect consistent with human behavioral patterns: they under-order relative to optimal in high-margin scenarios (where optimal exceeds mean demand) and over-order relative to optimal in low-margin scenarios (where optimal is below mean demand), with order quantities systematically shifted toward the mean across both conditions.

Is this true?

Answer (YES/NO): NO